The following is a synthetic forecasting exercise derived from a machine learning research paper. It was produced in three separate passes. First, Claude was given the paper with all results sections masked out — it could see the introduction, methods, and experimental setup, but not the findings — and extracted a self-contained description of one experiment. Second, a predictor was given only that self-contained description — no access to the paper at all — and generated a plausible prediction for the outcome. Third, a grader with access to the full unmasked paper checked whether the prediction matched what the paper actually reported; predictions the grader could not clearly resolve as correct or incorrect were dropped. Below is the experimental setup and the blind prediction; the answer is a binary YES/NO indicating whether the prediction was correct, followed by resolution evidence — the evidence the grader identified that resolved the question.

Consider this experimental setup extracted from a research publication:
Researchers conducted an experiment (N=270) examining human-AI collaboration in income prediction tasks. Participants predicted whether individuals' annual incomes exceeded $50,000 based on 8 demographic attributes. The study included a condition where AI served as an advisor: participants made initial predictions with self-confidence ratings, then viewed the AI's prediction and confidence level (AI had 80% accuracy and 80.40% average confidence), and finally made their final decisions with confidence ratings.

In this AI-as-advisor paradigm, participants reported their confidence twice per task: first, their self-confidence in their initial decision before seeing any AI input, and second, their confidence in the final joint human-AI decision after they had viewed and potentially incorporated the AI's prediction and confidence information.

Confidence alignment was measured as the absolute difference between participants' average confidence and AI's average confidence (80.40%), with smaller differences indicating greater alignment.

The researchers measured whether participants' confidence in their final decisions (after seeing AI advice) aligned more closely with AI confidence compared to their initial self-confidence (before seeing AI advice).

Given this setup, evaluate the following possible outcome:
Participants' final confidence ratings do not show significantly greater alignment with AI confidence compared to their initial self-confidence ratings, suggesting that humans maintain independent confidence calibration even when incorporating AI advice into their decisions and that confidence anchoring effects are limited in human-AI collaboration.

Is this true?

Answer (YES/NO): NO